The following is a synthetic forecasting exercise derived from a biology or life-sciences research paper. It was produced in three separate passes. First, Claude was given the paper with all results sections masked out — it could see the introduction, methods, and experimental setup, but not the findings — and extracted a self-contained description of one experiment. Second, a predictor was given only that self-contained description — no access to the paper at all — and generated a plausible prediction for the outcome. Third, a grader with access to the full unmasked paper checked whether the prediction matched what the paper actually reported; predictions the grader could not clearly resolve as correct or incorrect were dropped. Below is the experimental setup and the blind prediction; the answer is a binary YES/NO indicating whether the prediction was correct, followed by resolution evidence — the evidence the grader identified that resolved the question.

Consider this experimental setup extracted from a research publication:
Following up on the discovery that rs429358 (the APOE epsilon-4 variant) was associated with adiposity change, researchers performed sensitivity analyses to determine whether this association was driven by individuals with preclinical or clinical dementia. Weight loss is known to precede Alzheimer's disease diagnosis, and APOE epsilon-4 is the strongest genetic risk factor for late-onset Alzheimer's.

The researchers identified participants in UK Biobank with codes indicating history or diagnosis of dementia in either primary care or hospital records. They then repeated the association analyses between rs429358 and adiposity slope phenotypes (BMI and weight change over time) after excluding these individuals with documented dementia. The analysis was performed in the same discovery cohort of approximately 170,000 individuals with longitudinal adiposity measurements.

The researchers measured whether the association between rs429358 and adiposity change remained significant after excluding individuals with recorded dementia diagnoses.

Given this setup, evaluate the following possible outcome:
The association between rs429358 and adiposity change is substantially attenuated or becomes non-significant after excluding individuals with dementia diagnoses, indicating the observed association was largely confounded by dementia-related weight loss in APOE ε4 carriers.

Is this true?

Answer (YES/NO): NO